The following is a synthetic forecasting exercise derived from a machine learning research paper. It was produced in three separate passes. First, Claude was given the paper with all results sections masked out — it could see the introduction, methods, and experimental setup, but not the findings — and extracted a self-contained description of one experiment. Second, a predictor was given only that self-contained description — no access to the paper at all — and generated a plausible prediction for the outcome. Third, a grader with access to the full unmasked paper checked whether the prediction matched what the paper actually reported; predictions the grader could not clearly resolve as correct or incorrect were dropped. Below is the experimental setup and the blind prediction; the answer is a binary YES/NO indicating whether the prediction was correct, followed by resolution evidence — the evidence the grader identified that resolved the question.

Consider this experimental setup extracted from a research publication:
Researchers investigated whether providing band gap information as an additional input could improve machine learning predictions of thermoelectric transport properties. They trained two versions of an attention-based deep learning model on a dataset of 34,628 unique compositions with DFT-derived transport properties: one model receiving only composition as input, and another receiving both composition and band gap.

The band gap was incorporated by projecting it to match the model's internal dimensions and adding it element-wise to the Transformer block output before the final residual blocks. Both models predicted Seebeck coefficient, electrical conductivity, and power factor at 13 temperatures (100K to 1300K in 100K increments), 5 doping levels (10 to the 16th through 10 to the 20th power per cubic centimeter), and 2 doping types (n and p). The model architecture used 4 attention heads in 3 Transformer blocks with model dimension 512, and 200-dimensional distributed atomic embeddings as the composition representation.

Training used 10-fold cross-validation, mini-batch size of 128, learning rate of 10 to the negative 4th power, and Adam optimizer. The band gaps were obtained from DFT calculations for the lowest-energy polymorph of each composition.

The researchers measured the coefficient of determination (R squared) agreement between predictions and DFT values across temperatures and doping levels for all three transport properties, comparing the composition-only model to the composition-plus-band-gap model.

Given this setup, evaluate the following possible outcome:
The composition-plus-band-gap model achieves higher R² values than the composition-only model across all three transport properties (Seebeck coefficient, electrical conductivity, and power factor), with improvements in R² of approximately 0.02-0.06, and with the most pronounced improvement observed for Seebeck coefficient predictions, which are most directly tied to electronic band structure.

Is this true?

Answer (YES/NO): NO